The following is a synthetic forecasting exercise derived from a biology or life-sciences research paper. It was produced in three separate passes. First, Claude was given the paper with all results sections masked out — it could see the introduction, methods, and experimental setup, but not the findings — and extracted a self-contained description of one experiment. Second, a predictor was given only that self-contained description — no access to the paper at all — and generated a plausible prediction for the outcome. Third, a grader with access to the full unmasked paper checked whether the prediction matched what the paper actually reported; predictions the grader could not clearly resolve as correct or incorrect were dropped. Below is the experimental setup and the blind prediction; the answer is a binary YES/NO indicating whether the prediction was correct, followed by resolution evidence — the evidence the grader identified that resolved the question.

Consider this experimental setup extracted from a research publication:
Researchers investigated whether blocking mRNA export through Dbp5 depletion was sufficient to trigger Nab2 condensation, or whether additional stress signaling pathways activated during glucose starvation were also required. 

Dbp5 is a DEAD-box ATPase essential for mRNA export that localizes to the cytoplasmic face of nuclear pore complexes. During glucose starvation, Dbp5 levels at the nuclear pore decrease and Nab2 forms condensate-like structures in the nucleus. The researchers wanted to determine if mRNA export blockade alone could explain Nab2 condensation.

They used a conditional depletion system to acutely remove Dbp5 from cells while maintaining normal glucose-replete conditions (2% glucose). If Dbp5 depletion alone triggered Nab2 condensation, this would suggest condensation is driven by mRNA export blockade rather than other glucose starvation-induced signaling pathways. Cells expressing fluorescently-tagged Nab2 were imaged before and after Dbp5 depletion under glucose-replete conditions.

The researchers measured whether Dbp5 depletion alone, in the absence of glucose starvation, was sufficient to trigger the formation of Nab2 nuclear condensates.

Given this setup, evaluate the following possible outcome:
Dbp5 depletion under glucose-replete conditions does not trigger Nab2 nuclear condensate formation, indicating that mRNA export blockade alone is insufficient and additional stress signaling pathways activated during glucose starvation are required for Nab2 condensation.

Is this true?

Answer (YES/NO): NO